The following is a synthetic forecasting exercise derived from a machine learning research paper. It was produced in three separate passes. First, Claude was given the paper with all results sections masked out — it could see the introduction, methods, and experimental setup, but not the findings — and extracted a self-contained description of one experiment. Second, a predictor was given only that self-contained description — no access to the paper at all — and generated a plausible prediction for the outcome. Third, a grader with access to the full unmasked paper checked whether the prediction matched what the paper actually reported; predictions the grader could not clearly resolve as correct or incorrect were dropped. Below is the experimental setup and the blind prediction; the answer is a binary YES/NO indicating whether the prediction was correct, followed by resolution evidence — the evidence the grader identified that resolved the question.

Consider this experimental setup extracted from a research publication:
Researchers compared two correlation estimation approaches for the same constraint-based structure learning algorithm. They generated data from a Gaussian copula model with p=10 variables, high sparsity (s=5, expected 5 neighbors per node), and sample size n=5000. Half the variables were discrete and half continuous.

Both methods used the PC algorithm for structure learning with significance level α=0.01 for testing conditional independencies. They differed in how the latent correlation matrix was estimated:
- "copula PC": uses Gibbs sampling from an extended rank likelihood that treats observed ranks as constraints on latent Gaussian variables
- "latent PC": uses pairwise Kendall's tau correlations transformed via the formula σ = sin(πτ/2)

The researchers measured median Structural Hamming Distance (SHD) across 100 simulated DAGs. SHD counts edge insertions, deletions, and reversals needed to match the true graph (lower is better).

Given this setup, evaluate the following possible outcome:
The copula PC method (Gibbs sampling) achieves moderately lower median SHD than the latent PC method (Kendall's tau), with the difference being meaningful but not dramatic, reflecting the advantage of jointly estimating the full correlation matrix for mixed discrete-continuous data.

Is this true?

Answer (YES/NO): NO